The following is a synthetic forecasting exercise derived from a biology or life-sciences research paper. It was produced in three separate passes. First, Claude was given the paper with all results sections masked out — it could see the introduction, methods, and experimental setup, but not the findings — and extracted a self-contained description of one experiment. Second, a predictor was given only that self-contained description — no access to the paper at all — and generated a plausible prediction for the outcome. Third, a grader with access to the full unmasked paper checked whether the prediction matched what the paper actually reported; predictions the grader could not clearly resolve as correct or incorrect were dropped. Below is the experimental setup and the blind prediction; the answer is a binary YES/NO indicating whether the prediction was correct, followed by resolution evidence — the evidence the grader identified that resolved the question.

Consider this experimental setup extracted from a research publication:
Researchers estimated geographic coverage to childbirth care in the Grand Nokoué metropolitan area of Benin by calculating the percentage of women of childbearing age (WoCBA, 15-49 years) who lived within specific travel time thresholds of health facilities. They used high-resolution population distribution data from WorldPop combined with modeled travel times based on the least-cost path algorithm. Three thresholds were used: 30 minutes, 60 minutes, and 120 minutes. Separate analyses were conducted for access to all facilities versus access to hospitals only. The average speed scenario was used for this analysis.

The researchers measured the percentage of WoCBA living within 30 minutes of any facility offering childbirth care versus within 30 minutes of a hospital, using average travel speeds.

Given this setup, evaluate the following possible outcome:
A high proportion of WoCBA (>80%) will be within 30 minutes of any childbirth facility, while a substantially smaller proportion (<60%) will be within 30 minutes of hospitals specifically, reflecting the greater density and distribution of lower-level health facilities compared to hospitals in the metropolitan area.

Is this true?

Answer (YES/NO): NO